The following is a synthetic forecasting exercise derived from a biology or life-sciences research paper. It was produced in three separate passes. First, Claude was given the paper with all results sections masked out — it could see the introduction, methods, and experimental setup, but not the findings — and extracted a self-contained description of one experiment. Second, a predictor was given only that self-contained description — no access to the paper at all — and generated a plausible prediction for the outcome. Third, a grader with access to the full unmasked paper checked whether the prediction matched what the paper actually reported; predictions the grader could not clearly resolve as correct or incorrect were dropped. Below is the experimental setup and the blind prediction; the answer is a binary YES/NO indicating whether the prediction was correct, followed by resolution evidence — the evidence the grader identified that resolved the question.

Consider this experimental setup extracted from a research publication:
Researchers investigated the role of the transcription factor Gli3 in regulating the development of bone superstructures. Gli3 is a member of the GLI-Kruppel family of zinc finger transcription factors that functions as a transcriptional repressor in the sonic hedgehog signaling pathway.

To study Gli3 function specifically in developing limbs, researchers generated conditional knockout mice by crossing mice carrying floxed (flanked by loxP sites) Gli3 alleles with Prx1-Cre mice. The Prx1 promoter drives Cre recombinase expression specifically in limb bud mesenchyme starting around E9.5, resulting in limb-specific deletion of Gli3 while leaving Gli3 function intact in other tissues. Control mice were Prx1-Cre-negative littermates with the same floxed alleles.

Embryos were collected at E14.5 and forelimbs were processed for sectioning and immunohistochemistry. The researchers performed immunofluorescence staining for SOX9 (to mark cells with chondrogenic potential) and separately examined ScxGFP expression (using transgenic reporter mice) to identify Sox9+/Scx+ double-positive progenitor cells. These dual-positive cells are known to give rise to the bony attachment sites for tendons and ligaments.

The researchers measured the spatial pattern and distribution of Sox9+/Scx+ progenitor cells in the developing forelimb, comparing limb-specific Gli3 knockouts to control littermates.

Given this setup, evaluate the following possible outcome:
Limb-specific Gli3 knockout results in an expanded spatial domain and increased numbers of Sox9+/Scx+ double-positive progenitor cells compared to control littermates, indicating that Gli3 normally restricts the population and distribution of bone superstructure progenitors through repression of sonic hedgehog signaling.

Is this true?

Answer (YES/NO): NO